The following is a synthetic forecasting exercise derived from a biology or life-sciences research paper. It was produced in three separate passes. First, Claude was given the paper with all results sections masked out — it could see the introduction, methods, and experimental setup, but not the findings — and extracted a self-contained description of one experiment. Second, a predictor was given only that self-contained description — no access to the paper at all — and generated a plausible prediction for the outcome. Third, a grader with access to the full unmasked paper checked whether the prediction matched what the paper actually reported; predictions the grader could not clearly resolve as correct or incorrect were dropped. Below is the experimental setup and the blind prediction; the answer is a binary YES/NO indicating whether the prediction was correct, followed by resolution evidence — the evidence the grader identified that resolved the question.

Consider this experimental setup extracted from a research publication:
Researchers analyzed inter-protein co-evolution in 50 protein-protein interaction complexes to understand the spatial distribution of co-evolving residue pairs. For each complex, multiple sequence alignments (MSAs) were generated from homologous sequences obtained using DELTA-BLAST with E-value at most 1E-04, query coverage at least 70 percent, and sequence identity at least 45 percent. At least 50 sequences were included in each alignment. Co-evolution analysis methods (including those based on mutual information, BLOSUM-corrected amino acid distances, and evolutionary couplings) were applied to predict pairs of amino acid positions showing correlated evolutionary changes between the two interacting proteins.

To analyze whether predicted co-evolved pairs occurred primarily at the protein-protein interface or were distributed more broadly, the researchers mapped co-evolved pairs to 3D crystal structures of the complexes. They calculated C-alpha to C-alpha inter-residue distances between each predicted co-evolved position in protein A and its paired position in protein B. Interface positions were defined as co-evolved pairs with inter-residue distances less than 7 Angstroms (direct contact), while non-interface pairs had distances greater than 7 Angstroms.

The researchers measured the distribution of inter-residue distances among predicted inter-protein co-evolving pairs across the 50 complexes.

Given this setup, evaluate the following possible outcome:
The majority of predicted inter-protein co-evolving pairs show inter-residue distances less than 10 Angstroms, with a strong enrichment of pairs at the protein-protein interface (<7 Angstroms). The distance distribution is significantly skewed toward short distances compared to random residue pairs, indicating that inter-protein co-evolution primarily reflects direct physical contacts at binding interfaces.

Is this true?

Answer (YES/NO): NO